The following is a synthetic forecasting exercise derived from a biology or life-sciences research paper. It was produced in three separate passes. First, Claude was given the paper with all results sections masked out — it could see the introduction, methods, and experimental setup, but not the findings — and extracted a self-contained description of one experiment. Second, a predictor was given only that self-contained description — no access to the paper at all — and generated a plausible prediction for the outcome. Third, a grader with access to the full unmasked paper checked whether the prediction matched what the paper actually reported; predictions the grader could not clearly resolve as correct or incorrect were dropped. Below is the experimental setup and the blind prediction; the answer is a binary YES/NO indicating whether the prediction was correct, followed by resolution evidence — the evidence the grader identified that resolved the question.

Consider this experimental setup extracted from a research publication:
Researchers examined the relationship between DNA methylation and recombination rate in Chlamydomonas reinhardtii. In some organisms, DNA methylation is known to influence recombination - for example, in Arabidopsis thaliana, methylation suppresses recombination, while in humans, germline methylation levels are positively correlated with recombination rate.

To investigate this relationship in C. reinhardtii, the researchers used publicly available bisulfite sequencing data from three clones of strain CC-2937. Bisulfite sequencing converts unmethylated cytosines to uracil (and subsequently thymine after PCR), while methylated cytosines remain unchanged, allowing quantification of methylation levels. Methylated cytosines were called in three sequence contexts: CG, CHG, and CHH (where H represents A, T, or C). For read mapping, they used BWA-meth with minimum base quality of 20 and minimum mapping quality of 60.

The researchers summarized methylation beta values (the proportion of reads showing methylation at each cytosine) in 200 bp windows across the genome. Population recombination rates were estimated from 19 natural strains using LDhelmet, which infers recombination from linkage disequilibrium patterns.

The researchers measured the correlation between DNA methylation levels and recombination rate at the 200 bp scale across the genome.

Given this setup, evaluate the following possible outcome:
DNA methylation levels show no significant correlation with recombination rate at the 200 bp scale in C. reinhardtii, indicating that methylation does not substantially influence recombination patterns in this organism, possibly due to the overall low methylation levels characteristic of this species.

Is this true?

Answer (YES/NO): NO